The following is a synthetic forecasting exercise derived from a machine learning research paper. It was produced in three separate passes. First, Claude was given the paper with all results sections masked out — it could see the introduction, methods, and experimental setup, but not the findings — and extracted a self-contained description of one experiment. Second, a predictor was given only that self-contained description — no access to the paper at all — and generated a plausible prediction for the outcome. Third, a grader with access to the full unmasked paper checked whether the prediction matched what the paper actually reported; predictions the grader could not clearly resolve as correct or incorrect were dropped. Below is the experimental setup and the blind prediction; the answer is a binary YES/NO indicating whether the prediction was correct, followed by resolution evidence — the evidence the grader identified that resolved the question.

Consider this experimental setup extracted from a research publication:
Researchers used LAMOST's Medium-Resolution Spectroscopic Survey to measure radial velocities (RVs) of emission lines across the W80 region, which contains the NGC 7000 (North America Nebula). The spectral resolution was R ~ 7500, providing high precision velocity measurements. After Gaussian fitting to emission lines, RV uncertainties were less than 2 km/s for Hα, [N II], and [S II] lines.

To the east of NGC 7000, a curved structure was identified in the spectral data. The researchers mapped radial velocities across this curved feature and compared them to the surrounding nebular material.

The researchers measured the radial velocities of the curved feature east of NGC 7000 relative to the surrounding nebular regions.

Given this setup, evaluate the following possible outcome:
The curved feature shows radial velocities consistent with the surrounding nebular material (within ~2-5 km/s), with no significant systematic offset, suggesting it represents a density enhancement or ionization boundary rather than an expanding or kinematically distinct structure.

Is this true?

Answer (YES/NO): NO